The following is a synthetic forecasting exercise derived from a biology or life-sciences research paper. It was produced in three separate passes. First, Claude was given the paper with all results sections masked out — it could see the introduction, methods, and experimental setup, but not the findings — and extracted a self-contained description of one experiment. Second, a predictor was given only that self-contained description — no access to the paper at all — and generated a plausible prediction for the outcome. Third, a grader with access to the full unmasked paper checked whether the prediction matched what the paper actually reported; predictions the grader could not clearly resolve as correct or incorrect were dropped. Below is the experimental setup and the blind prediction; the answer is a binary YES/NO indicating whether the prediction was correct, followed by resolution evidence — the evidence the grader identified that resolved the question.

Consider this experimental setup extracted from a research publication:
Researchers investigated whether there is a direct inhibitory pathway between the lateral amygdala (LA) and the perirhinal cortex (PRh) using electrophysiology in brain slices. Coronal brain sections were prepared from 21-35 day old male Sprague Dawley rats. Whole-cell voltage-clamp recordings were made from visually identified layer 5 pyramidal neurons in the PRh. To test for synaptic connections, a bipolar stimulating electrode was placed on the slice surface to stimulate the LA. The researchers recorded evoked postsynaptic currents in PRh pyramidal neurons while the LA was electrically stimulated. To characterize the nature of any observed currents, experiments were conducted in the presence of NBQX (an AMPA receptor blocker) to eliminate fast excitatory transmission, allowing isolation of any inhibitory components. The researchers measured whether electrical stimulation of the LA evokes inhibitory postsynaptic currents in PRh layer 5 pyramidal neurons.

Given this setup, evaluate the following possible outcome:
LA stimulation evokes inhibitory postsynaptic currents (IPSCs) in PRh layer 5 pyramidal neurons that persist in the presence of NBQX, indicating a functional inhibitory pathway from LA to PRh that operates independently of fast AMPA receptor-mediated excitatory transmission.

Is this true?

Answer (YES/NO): NO